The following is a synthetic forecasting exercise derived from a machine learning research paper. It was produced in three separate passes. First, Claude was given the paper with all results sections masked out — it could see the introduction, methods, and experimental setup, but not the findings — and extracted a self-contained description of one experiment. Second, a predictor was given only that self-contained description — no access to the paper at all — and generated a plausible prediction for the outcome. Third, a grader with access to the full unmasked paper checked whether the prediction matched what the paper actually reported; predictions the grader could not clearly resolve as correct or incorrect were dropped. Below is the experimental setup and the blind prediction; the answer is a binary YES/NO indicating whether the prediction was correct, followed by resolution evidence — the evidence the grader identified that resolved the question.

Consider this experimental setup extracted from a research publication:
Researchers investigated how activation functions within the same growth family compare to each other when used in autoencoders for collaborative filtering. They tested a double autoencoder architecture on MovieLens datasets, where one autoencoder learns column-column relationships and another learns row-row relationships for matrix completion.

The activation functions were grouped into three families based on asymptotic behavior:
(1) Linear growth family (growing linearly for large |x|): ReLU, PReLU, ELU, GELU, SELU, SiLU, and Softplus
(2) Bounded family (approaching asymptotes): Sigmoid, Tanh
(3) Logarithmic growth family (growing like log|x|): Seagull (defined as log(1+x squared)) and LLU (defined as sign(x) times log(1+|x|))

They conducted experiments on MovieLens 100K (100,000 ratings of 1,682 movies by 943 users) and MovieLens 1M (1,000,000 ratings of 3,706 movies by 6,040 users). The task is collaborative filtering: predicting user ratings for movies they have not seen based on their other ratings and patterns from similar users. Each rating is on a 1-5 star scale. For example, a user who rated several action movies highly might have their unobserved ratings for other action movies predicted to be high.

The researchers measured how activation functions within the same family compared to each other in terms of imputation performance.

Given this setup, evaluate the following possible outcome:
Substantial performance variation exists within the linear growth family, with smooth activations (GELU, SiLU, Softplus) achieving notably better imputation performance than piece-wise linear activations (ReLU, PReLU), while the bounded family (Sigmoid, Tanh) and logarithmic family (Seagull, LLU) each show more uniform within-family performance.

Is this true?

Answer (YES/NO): NO